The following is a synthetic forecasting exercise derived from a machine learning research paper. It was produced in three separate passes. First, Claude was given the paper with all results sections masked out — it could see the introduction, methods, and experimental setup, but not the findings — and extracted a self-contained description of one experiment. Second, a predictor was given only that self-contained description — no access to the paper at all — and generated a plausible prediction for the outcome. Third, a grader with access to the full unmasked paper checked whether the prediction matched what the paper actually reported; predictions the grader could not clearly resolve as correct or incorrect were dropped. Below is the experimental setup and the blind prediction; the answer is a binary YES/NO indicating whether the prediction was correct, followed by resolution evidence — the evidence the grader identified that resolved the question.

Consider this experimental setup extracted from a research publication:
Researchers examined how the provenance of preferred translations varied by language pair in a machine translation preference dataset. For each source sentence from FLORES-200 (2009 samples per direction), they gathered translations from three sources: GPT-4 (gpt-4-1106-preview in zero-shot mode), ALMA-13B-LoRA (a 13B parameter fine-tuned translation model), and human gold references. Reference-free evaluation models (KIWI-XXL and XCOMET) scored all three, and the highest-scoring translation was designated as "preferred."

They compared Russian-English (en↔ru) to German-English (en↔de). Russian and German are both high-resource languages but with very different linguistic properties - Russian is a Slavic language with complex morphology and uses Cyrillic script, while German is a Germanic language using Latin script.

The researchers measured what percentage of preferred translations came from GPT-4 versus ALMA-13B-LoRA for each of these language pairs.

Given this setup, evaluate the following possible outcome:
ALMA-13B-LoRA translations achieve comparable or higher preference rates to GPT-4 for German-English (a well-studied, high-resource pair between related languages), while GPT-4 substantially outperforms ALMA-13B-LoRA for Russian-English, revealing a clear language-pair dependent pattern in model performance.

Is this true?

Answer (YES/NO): YES